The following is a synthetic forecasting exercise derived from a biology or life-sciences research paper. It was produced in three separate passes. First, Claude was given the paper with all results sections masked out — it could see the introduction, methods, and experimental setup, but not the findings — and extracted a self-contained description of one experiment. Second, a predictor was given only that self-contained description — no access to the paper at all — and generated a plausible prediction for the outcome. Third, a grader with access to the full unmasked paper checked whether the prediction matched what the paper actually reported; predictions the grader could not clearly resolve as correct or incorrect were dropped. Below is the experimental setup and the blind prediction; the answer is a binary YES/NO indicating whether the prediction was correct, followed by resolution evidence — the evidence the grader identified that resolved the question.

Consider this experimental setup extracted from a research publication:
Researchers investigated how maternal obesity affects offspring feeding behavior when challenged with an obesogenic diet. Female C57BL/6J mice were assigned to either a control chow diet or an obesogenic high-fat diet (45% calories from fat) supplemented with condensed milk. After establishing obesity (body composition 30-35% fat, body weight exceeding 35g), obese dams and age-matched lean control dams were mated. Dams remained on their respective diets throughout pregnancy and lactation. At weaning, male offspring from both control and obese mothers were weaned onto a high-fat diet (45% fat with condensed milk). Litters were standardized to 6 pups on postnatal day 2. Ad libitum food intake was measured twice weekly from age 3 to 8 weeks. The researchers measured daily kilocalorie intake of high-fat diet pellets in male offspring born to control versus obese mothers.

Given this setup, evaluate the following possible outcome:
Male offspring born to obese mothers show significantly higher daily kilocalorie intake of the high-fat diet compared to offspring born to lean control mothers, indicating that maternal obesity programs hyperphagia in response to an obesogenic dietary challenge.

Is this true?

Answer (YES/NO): YES